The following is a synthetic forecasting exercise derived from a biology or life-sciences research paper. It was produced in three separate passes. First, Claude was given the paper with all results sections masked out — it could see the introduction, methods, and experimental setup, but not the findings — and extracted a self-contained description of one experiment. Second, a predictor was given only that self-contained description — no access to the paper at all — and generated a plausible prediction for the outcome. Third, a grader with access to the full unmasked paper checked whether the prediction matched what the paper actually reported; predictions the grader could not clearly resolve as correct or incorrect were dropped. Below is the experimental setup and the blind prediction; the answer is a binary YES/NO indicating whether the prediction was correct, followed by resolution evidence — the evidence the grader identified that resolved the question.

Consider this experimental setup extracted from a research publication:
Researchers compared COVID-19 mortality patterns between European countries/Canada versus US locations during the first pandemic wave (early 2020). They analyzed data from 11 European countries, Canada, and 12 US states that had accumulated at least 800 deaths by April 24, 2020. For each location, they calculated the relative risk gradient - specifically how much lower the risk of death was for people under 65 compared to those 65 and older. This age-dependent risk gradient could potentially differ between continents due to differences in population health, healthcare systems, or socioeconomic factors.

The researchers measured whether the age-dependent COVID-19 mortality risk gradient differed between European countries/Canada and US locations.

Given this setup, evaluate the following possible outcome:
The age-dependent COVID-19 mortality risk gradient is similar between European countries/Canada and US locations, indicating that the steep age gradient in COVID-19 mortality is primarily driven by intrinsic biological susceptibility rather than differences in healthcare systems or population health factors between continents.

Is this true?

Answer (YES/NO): NO